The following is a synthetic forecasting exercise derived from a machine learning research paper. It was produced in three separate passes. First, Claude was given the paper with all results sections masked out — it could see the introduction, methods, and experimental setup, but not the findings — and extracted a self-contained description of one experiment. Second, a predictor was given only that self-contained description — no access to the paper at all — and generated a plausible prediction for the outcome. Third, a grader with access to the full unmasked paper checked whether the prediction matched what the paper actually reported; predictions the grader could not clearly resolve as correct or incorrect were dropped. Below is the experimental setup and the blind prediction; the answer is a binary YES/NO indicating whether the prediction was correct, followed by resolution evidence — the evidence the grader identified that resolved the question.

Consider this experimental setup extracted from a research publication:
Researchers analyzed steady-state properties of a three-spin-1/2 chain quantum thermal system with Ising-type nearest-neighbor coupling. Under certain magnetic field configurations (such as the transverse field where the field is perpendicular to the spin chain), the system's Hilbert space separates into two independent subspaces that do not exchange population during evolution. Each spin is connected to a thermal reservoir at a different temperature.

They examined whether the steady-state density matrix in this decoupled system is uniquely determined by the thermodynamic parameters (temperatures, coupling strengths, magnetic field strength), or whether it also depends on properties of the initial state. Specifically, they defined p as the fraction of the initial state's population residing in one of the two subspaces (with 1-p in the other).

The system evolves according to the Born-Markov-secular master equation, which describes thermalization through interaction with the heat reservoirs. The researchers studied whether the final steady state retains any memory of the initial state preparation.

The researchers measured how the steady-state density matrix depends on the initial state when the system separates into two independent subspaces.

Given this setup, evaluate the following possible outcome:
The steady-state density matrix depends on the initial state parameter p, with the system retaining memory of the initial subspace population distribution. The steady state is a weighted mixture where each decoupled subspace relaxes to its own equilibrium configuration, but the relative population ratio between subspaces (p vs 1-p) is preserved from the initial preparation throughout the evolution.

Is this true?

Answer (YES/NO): YES